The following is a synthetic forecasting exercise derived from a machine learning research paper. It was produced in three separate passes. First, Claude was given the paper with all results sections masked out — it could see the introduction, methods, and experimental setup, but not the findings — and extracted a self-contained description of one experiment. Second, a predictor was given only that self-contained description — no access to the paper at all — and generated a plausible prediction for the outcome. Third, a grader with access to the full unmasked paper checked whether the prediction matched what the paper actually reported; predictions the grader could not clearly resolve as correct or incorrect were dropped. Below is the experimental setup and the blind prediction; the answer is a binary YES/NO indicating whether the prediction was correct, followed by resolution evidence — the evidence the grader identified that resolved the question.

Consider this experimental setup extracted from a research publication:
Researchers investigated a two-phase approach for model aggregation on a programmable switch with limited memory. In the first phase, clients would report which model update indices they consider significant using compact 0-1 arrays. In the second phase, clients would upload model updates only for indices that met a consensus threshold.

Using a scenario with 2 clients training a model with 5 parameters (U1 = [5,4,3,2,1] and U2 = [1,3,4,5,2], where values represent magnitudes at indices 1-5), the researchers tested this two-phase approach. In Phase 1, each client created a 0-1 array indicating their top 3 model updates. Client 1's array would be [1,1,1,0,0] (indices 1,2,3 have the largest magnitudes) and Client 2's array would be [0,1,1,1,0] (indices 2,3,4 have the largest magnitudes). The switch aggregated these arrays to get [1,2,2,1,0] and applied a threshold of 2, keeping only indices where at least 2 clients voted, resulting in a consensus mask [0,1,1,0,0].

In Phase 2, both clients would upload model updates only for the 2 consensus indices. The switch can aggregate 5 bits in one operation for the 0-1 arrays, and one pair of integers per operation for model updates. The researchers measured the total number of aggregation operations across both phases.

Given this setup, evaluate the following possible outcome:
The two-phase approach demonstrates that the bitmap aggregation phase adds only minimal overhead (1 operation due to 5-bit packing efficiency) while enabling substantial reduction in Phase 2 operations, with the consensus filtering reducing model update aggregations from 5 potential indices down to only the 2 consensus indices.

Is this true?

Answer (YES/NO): YES